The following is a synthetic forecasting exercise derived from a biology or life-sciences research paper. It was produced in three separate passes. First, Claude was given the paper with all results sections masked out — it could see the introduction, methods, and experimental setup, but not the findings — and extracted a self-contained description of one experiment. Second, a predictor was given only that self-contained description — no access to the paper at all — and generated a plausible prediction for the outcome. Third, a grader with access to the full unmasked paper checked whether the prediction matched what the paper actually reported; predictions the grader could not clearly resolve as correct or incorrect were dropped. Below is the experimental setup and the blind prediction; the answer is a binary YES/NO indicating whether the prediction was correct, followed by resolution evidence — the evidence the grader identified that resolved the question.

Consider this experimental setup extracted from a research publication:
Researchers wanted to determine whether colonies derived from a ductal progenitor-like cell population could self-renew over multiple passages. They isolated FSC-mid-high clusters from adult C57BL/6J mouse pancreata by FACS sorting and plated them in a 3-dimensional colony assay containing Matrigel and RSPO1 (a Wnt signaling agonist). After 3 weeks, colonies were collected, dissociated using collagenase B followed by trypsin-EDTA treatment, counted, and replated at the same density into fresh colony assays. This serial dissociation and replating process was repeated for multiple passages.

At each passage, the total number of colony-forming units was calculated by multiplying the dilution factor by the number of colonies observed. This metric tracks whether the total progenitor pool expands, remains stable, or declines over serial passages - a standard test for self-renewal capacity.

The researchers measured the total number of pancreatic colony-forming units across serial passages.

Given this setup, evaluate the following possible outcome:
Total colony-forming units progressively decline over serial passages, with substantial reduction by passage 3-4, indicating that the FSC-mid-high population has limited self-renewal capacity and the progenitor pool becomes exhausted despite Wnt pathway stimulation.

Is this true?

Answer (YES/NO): NO